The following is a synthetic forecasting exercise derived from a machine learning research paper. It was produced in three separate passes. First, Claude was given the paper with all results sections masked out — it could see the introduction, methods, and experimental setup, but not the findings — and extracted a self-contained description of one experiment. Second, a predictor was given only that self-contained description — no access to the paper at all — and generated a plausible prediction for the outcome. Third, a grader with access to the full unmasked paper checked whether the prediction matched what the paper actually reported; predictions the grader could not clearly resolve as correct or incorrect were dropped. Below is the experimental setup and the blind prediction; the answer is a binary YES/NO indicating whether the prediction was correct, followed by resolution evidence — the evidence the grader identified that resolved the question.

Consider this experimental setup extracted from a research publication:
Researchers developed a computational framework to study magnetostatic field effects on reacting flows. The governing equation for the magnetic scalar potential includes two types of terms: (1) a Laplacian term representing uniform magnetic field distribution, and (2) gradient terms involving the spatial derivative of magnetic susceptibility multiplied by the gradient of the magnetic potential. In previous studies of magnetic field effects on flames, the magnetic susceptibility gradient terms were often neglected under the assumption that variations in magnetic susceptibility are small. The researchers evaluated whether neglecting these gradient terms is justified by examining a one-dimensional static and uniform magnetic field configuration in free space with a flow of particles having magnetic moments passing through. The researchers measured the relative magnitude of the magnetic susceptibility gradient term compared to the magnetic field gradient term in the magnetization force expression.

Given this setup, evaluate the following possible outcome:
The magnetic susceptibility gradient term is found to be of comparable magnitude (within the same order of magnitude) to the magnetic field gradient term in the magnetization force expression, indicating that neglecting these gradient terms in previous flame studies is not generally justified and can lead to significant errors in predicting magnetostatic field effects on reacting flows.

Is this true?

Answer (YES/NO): YES